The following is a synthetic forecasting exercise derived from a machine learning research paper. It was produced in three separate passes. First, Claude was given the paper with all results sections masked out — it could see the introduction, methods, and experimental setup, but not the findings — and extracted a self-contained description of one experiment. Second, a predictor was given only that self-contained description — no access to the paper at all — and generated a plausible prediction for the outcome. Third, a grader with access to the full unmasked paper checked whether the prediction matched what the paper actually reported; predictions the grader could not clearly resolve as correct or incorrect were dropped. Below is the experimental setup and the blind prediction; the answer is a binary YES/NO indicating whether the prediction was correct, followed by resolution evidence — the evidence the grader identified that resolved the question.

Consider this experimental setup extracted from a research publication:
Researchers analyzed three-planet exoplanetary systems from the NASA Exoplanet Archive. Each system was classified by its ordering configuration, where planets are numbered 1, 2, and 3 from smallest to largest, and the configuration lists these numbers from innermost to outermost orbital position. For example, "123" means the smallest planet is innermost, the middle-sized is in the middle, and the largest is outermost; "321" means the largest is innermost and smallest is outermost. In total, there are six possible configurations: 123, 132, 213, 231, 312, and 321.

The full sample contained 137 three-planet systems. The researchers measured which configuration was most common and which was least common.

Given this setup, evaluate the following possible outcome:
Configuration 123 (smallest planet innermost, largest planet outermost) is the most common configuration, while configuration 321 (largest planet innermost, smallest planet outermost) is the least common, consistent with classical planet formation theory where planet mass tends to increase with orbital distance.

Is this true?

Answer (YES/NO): YES